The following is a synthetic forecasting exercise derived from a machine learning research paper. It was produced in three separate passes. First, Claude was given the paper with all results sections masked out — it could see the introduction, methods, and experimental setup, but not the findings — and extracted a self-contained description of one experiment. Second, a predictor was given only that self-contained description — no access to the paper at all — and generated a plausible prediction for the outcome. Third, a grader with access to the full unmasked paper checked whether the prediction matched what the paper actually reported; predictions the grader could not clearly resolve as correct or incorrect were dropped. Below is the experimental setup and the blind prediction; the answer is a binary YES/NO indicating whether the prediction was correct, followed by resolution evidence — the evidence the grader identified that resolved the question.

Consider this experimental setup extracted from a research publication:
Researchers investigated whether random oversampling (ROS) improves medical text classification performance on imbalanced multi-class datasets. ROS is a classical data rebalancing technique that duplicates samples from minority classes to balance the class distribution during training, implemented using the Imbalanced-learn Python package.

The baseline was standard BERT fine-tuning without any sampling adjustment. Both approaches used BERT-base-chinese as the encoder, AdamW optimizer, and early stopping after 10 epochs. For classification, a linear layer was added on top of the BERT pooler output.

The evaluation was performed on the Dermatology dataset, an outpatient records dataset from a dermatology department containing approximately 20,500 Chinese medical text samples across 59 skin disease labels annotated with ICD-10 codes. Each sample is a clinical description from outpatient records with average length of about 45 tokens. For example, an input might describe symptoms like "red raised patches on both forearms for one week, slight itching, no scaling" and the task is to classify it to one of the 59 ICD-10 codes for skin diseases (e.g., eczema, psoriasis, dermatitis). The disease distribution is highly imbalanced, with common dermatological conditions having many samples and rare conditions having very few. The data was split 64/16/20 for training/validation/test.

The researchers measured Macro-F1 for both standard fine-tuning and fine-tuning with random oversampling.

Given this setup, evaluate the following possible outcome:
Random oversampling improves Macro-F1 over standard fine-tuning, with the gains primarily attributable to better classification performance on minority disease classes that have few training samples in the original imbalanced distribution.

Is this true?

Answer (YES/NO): NO